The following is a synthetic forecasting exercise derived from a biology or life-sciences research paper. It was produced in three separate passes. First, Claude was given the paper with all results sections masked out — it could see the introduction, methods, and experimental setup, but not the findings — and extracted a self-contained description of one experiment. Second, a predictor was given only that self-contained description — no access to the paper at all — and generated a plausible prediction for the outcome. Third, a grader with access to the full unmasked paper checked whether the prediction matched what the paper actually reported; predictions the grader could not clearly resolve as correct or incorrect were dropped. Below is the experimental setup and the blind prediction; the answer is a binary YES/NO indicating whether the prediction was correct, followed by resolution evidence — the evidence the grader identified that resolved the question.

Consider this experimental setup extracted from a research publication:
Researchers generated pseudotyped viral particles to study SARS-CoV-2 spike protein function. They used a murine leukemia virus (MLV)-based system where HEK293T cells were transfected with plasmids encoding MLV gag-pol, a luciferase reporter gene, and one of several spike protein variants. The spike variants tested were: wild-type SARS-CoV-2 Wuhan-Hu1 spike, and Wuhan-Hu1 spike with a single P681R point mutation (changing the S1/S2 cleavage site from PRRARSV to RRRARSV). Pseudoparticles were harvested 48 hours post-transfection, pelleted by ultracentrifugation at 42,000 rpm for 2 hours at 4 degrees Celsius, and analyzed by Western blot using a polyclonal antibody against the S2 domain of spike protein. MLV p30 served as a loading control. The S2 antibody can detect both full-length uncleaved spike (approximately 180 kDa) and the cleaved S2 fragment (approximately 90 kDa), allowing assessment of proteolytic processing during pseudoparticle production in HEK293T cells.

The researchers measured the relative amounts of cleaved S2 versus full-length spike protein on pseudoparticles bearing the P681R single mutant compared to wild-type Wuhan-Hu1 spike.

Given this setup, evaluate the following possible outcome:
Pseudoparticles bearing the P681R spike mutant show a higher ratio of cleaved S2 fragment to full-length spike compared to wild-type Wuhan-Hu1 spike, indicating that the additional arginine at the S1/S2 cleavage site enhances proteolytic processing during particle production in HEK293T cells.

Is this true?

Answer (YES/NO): YES